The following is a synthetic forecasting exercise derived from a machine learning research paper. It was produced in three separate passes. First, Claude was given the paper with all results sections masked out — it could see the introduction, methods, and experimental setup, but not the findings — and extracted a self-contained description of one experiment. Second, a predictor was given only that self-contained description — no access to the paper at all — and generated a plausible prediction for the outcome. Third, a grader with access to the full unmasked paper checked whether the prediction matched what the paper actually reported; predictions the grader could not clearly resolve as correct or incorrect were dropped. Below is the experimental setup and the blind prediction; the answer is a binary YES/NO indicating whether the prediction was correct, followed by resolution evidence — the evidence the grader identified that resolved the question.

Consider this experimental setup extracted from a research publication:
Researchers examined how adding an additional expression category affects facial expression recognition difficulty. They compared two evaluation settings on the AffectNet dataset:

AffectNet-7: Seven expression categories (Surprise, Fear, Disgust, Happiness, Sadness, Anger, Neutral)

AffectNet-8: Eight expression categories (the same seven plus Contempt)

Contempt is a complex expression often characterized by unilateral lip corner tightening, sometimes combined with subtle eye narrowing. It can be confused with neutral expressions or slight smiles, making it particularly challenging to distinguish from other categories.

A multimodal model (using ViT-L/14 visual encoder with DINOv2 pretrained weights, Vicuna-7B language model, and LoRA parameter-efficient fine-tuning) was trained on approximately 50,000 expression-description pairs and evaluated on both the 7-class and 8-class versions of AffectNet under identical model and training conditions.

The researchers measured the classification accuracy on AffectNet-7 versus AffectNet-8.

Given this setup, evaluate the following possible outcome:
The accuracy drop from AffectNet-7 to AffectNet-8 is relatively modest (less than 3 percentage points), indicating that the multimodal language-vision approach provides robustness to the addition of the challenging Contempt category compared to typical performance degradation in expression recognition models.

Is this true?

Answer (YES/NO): NO